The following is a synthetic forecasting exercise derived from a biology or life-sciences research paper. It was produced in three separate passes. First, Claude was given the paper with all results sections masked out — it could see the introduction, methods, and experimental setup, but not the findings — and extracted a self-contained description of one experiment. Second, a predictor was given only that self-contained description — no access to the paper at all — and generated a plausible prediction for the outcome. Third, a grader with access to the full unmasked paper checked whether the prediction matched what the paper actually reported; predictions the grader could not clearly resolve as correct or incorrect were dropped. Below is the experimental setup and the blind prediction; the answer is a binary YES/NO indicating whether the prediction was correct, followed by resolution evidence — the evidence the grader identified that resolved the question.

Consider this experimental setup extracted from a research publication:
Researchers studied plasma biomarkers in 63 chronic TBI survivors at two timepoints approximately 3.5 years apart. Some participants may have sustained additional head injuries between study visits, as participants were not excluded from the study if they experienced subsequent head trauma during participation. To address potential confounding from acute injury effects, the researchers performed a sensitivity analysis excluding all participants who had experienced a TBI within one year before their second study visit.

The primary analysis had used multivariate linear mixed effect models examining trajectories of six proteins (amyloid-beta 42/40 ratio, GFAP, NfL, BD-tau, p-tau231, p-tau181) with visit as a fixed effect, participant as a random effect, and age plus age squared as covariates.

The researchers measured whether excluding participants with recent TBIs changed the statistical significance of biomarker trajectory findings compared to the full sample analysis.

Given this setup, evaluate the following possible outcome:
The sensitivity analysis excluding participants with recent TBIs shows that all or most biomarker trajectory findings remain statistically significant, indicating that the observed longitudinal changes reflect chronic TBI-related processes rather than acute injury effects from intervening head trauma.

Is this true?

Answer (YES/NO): YES